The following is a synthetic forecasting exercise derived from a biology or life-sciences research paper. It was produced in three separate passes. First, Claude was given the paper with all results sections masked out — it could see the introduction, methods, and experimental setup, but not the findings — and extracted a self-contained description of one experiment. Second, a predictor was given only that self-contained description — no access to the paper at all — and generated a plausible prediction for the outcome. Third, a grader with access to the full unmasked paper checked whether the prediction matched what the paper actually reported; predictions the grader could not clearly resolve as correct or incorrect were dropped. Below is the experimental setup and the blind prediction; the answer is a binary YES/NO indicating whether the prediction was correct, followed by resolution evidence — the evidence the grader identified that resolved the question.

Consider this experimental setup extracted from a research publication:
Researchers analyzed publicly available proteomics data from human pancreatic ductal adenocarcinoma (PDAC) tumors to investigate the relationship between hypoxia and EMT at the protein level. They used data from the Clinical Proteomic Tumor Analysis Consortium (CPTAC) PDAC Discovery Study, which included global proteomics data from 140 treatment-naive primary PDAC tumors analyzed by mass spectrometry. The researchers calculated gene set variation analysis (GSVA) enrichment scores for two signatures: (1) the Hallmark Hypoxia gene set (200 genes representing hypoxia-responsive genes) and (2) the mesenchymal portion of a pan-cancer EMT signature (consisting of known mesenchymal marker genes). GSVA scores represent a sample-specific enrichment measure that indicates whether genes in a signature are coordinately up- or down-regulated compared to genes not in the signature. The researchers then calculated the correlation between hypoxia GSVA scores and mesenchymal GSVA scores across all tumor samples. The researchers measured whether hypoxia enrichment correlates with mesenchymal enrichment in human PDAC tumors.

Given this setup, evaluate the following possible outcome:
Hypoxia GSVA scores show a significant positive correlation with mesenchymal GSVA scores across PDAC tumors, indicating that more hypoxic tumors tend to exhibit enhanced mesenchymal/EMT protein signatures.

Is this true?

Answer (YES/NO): YES